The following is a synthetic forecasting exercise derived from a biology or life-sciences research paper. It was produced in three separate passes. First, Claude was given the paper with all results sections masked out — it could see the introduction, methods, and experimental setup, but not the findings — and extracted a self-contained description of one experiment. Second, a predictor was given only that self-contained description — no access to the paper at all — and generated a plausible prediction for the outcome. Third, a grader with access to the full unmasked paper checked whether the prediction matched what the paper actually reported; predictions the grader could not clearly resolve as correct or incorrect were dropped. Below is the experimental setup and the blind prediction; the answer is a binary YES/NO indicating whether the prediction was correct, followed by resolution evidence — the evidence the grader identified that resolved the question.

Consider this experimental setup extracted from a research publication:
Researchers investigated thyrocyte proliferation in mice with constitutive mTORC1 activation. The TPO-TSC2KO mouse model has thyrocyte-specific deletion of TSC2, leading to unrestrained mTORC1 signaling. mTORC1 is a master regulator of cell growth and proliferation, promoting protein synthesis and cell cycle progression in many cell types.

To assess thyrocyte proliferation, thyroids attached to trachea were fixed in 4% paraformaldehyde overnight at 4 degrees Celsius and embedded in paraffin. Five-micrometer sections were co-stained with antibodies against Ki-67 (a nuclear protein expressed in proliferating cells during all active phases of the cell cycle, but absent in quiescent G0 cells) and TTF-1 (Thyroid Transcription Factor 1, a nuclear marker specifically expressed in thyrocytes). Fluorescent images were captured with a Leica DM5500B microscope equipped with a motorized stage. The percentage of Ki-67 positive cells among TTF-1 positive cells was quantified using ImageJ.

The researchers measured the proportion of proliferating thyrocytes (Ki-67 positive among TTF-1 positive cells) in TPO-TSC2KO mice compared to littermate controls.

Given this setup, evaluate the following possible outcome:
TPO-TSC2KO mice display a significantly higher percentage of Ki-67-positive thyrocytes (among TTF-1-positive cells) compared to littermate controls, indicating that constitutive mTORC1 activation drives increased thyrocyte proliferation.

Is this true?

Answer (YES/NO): YES